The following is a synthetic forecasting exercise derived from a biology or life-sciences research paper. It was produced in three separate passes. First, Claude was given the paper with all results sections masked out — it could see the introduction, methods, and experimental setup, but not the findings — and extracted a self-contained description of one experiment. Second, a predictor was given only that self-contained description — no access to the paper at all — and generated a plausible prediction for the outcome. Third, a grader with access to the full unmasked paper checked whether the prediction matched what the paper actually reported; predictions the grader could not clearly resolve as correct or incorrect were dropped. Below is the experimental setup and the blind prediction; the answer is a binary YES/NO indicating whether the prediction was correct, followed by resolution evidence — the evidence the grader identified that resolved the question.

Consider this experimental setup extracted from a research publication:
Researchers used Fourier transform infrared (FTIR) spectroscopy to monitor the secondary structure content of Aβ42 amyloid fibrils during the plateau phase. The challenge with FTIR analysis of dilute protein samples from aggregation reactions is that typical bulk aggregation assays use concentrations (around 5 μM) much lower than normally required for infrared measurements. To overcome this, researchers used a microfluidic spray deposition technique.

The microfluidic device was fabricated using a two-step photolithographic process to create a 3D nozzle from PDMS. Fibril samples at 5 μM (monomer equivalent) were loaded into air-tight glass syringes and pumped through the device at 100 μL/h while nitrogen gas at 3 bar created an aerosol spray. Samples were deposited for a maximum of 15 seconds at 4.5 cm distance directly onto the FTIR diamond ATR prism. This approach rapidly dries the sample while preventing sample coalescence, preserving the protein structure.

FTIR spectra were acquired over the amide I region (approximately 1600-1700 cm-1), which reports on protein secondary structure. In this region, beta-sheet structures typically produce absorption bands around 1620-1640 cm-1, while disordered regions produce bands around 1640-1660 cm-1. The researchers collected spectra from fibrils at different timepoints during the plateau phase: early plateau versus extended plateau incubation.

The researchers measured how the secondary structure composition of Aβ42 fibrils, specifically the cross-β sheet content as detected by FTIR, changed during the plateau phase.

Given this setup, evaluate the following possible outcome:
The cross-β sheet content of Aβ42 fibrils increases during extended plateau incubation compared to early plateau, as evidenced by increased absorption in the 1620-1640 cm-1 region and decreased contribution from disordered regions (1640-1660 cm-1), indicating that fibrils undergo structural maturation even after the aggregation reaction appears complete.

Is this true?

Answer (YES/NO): YES